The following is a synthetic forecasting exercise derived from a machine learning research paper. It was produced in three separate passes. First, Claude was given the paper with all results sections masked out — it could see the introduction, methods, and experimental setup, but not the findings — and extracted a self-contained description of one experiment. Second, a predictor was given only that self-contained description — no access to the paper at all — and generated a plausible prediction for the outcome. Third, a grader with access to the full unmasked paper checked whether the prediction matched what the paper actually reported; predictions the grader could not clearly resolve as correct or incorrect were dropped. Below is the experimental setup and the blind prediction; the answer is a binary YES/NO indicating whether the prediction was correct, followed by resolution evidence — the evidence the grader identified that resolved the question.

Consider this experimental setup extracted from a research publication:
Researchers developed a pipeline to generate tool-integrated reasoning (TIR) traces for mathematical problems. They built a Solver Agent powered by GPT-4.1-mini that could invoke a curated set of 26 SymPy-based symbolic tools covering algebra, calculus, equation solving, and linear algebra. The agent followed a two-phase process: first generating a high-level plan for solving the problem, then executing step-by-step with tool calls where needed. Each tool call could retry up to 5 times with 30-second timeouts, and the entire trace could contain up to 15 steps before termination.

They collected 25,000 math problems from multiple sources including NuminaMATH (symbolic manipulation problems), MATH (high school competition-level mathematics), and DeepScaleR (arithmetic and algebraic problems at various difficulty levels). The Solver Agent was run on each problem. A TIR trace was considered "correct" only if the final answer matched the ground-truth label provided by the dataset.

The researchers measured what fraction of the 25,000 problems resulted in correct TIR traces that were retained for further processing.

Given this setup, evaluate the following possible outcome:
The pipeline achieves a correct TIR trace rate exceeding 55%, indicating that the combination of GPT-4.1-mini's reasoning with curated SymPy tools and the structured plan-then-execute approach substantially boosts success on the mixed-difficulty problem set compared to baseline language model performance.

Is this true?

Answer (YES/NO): NO